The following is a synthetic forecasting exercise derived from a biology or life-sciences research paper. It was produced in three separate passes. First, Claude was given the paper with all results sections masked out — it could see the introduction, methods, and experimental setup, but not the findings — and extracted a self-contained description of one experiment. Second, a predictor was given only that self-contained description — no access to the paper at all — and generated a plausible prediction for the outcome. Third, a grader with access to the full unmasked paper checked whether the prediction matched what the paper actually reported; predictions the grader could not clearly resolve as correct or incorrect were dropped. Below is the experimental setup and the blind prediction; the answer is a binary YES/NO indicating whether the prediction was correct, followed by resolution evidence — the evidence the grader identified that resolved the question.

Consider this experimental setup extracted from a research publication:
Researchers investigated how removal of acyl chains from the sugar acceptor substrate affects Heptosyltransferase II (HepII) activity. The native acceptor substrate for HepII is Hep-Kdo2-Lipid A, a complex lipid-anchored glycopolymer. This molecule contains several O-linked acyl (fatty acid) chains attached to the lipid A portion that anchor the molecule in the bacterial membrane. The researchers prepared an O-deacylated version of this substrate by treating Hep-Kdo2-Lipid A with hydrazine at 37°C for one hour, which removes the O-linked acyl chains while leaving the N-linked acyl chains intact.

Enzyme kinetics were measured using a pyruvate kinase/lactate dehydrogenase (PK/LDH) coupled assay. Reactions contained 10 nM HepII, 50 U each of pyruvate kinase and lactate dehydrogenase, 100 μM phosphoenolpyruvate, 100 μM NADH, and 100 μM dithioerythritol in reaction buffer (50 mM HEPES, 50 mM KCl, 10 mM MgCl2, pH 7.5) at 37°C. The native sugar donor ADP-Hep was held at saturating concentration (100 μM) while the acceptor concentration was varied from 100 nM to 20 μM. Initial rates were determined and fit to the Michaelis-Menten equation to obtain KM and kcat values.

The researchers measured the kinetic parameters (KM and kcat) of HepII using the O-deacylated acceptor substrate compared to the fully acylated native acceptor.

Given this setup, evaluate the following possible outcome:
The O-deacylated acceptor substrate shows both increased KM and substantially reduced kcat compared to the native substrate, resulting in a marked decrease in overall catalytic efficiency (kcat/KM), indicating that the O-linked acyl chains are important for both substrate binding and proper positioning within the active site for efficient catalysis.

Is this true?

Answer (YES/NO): NO